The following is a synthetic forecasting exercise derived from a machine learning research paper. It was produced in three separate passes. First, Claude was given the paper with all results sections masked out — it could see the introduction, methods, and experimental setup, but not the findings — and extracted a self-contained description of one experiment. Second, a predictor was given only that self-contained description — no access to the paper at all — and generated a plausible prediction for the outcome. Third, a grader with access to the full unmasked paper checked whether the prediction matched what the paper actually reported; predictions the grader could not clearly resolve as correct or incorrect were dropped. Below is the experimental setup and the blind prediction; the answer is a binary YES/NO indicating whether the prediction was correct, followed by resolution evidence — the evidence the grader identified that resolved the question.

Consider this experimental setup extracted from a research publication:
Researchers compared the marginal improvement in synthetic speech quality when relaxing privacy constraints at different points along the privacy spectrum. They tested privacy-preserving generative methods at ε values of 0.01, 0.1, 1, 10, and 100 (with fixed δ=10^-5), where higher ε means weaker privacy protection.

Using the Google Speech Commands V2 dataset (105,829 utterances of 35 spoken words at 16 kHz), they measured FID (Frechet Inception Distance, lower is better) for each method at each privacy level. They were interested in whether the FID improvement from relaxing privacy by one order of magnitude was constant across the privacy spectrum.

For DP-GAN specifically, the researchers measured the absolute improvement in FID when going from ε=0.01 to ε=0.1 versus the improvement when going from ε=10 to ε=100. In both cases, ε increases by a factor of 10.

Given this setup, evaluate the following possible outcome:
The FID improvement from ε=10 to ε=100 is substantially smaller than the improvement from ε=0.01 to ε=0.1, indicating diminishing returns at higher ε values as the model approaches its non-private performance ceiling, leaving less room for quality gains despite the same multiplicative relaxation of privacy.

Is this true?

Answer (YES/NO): YES